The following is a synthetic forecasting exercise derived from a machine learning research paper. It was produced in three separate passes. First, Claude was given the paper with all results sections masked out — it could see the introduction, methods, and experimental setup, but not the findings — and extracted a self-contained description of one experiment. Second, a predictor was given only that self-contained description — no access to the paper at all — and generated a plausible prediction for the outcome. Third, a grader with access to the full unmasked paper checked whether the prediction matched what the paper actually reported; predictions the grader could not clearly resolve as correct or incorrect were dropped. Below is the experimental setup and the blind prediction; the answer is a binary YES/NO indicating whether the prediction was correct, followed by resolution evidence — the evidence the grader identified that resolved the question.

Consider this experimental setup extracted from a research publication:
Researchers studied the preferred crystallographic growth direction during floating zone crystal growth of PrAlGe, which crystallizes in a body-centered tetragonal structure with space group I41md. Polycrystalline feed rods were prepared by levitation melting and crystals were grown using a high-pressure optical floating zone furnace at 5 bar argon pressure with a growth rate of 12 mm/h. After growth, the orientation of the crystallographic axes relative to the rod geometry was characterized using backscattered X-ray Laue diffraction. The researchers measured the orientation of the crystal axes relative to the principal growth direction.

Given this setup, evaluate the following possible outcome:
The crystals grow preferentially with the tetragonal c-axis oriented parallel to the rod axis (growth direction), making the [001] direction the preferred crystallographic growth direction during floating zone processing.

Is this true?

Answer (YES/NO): NO